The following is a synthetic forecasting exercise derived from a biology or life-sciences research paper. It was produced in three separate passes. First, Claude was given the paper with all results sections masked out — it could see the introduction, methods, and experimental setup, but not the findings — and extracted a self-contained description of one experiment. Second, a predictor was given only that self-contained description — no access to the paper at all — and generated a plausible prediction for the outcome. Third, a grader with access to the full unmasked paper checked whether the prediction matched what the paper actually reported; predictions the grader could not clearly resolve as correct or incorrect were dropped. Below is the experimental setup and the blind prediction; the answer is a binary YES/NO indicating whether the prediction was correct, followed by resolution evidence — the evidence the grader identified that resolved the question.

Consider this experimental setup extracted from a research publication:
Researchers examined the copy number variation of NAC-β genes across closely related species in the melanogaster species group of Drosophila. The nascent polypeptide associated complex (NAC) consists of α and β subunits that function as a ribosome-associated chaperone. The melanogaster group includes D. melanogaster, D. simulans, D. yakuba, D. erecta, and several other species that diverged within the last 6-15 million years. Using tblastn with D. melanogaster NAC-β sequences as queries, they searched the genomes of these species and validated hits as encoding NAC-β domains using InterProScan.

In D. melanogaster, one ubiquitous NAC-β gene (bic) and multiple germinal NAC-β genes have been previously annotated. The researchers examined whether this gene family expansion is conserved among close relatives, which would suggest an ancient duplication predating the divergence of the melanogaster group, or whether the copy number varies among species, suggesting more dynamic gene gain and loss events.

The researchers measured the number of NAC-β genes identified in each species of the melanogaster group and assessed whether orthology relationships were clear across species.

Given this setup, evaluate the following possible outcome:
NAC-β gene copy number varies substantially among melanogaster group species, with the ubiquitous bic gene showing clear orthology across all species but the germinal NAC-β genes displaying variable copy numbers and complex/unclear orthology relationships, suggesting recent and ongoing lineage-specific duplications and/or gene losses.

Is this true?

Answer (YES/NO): YES